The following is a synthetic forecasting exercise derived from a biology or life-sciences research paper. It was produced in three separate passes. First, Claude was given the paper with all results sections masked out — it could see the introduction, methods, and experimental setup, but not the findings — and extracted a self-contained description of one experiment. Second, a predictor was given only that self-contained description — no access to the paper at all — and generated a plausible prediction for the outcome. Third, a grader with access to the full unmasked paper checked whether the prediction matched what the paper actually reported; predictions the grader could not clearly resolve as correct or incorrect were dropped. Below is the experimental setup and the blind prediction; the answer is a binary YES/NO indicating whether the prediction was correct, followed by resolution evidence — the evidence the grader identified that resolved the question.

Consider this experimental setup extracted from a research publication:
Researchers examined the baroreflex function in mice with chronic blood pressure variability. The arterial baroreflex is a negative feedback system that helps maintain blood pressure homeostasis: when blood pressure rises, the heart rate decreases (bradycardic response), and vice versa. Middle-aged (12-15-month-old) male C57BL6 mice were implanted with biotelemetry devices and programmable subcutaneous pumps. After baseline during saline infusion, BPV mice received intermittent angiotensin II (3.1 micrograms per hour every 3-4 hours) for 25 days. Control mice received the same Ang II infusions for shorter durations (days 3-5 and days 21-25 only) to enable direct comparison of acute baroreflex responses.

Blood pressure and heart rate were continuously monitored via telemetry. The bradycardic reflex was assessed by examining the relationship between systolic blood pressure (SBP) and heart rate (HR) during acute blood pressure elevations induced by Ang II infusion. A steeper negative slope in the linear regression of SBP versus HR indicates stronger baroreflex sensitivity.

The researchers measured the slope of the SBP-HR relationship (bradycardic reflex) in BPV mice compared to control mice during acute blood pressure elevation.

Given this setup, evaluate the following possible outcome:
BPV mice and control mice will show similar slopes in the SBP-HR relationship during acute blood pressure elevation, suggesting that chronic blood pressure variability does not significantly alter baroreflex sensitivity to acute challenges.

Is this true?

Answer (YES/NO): NO